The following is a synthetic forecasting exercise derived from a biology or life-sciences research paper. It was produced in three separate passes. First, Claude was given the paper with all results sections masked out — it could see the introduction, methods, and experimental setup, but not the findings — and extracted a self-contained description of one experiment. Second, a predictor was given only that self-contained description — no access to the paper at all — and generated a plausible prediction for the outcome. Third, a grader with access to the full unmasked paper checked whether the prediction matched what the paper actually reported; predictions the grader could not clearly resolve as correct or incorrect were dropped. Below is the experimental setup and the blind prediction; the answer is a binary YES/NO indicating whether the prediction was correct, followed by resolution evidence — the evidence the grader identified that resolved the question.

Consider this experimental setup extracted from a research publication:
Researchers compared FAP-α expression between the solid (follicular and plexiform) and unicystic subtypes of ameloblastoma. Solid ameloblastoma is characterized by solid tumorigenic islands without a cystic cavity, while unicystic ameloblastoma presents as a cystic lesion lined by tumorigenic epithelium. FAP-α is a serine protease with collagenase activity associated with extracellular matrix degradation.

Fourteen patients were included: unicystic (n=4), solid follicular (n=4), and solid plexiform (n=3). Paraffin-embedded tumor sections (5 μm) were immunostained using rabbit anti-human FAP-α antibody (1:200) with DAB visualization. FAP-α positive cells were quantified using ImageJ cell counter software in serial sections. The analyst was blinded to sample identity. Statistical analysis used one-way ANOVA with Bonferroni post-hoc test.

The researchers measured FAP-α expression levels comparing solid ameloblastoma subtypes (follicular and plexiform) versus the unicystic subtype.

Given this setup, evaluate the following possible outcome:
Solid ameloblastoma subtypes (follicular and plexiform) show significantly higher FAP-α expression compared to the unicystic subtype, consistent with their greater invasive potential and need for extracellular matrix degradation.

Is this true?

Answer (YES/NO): NO